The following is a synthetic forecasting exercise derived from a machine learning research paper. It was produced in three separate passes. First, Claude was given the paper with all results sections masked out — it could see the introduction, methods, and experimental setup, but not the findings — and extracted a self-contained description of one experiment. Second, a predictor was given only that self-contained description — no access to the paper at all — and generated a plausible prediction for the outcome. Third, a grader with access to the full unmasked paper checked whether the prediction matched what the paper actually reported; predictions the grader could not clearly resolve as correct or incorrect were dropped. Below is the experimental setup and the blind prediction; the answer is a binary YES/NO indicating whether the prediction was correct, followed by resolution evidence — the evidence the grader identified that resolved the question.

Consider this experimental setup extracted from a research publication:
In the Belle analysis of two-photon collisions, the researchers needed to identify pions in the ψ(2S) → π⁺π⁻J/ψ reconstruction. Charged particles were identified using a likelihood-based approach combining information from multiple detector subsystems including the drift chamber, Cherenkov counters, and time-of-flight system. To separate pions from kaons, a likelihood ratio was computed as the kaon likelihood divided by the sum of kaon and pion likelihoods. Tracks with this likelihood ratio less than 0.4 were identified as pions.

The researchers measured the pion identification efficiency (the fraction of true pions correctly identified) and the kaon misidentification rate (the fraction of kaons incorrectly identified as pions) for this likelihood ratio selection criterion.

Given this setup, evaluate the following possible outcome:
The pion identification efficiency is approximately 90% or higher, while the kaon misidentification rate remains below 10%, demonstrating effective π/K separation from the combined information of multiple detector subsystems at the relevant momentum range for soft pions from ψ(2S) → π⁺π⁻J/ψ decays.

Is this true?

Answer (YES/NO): YES